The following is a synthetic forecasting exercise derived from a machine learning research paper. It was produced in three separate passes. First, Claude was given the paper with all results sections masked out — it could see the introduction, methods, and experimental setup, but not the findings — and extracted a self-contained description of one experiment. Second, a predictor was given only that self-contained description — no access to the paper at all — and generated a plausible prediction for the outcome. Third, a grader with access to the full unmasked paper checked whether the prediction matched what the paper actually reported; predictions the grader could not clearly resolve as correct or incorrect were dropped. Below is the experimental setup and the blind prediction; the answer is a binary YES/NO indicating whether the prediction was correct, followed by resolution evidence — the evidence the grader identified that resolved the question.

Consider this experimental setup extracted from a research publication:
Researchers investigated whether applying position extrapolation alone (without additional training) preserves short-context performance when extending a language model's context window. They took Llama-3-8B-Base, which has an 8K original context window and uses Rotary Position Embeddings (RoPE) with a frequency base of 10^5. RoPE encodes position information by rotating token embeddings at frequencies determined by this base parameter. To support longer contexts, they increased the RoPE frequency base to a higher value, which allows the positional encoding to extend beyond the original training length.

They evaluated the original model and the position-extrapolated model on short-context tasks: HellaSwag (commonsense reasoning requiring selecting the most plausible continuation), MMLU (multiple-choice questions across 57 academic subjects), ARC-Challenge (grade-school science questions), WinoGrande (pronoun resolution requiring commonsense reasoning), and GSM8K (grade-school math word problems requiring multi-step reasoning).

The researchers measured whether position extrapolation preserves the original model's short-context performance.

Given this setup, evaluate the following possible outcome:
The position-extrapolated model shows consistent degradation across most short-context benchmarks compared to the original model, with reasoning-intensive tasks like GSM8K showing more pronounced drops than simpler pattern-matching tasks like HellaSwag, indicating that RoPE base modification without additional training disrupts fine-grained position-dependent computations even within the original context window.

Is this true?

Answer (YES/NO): YES